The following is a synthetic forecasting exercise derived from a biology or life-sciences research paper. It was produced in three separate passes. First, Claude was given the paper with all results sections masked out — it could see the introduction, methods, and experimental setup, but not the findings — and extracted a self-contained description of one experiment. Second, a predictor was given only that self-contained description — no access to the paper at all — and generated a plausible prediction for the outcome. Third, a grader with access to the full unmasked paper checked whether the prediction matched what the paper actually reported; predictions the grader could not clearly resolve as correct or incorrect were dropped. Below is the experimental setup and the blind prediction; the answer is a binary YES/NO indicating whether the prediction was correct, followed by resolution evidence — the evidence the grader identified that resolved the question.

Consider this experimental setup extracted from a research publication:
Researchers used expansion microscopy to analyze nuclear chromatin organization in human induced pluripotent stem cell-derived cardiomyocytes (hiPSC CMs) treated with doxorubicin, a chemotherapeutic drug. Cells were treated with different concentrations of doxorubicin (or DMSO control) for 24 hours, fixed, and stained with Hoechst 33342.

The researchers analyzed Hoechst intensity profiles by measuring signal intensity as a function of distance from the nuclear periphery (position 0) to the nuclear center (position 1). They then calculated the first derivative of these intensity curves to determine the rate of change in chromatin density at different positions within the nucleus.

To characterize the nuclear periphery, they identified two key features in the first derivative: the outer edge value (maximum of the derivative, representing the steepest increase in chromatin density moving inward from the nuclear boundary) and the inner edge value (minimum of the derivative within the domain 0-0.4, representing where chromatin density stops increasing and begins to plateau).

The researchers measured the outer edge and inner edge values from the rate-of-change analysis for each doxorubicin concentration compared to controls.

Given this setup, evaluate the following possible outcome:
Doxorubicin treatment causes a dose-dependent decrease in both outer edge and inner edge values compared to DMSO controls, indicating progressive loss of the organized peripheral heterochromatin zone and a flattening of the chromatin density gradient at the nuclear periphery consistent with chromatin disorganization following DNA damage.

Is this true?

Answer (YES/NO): NO